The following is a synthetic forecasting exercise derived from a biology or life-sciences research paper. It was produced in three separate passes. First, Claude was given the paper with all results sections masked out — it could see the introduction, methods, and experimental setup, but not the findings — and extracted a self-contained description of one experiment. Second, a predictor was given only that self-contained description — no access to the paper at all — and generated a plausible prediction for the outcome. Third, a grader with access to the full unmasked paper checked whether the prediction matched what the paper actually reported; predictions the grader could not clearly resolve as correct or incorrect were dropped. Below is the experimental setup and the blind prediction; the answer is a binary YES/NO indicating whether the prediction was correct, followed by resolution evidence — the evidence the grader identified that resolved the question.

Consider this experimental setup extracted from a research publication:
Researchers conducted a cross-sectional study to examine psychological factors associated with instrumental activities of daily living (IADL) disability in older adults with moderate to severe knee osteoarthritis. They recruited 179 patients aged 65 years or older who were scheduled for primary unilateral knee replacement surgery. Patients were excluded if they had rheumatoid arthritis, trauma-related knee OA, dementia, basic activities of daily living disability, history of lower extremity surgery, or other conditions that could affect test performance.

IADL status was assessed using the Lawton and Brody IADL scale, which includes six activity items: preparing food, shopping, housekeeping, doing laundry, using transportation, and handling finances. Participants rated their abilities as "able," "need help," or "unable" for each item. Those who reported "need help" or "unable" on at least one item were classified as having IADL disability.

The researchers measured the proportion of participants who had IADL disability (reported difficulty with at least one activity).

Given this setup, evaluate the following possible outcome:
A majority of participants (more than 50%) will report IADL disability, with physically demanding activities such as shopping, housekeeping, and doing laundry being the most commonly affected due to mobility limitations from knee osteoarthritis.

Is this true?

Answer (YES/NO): NO